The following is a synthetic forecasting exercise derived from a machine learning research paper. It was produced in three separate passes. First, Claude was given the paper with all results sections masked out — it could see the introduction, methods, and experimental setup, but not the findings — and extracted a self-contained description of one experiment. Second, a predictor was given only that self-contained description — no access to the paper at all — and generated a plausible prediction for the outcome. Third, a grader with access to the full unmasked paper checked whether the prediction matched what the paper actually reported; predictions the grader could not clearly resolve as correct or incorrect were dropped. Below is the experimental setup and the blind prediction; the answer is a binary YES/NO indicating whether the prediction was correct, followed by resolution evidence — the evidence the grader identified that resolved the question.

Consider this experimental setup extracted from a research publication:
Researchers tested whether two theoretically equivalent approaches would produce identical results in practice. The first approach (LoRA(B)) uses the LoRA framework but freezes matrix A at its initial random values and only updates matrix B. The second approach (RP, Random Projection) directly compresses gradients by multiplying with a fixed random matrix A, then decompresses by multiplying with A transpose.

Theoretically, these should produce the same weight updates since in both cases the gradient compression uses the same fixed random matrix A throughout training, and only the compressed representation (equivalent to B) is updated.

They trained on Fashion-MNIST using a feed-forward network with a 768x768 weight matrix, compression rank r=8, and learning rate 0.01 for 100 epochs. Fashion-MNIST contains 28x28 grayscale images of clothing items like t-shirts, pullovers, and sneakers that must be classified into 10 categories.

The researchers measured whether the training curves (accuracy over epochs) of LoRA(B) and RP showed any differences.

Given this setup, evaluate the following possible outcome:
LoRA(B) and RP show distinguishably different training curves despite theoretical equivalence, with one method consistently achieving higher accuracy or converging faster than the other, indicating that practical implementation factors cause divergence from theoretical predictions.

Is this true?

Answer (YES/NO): NO